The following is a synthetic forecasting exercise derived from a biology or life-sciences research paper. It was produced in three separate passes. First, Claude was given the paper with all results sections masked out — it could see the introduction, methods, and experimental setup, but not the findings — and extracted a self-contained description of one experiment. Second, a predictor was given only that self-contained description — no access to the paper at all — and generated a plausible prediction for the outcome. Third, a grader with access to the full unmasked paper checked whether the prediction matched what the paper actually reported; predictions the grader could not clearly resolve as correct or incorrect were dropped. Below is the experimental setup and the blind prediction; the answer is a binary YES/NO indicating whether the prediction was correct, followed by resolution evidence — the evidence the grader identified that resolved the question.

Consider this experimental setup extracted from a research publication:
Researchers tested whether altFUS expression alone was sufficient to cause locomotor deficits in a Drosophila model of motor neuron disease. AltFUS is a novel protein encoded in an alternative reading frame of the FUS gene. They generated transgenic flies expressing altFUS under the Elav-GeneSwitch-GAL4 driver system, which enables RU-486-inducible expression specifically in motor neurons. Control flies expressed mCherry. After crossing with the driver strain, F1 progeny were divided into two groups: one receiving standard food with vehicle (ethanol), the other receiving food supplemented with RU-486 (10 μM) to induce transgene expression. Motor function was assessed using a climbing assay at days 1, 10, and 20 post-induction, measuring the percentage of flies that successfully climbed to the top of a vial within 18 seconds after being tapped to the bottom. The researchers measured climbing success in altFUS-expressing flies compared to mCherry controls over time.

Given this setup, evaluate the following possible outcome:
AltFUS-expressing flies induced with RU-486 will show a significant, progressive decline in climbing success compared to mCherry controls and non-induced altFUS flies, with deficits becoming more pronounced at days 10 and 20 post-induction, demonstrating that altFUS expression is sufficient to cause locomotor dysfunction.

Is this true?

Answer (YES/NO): NO